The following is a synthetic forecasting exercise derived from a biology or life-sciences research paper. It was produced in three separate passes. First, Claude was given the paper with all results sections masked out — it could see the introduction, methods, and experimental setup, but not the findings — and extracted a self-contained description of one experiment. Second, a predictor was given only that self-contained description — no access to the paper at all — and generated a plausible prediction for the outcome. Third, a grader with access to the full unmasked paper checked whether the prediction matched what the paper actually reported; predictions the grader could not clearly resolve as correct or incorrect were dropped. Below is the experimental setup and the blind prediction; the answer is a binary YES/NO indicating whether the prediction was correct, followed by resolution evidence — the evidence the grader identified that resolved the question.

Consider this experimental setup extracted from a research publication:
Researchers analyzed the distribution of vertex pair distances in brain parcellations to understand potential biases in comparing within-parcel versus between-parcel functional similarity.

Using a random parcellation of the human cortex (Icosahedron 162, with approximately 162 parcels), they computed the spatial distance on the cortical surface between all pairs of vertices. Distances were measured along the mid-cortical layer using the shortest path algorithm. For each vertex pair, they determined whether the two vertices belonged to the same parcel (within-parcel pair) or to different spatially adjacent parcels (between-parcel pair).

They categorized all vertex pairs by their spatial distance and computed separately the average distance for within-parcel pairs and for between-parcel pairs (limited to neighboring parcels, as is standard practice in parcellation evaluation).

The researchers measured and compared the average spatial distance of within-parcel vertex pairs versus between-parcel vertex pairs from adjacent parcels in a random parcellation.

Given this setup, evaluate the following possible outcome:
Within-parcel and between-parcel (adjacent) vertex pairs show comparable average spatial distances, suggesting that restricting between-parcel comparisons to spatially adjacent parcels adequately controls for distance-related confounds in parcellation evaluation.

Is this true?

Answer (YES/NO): NO